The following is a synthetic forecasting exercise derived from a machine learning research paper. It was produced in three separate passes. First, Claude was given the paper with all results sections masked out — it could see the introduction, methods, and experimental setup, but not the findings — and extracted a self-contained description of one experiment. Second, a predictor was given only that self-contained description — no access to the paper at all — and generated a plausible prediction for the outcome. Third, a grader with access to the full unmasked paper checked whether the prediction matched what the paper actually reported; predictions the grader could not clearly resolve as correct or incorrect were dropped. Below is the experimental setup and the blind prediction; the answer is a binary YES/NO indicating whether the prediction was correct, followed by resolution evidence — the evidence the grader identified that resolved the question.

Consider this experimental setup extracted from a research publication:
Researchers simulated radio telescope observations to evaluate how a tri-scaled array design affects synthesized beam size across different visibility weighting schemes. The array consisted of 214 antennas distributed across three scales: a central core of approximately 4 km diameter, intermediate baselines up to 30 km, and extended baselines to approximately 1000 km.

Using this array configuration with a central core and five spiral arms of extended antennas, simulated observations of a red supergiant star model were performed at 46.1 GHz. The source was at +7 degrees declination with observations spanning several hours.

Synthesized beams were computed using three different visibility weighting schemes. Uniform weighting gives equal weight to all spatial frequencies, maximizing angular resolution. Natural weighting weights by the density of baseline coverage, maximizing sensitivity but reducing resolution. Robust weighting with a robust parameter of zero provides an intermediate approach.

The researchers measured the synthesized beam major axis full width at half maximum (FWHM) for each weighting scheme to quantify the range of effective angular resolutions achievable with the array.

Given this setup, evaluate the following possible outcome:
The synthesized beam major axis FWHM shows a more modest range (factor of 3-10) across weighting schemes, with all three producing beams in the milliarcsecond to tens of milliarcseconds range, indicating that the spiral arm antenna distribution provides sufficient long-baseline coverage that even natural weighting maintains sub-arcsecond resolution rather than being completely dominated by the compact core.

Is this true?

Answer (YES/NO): YES